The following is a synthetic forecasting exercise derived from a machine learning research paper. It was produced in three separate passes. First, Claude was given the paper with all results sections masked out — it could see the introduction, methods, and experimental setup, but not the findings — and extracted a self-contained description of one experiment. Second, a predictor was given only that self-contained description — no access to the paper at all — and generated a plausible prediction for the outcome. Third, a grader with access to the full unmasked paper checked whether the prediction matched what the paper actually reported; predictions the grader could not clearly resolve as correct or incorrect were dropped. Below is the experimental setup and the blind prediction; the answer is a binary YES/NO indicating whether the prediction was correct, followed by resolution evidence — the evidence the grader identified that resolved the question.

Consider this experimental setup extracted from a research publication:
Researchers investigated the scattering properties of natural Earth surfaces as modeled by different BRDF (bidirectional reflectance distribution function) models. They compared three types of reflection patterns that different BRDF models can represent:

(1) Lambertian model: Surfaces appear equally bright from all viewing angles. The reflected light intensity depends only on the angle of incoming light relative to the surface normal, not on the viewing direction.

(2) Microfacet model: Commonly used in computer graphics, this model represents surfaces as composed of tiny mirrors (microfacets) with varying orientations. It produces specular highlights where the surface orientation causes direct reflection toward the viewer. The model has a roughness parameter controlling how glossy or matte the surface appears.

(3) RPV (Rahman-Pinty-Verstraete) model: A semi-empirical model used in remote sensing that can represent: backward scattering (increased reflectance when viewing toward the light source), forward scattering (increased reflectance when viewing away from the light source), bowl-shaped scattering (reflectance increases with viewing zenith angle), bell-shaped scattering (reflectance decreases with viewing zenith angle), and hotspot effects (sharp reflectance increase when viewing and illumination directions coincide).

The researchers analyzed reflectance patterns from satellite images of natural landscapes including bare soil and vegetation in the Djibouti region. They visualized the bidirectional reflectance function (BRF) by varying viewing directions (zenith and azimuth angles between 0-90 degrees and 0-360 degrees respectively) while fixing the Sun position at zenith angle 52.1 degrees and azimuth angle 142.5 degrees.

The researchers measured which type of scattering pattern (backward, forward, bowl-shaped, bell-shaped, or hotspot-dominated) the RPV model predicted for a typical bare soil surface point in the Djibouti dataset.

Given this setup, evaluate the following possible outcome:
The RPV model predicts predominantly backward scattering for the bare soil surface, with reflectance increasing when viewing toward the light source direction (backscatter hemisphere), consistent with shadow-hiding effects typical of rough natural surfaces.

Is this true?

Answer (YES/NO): YES